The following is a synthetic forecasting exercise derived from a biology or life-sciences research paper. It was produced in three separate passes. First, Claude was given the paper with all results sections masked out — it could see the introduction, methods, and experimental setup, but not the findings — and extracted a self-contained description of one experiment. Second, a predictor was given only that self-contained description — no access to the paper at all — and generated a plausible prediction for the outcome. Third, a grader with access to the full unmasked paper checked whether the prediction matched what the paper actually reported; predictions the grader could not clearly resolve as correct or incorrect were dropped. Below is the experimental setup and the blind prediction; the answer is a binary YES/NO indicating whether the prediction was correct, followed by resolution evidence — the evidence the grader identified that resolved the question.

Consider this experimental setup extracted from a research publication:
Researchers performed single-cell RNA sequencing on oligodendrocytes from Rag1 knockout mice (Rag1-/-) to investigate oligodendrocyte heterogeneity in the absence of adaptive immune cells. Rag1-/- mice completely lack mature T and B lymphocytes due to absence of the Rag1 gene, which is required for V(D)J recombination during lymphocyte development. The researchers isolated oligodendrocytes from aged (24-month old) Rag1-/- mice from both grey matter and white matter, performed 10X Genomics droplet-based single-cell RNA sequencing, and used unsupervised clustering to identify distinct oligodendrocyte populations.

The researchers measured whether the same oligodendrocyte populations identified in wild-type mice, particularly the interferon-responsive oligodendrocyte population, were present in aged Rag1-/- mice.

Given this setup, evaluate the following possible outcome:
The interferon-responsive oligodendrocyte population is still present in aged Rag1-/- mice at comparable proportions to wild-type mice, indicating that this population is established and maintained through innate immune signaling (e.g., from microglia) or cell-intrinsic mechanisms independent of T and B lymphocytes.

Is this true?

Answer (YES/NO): NO